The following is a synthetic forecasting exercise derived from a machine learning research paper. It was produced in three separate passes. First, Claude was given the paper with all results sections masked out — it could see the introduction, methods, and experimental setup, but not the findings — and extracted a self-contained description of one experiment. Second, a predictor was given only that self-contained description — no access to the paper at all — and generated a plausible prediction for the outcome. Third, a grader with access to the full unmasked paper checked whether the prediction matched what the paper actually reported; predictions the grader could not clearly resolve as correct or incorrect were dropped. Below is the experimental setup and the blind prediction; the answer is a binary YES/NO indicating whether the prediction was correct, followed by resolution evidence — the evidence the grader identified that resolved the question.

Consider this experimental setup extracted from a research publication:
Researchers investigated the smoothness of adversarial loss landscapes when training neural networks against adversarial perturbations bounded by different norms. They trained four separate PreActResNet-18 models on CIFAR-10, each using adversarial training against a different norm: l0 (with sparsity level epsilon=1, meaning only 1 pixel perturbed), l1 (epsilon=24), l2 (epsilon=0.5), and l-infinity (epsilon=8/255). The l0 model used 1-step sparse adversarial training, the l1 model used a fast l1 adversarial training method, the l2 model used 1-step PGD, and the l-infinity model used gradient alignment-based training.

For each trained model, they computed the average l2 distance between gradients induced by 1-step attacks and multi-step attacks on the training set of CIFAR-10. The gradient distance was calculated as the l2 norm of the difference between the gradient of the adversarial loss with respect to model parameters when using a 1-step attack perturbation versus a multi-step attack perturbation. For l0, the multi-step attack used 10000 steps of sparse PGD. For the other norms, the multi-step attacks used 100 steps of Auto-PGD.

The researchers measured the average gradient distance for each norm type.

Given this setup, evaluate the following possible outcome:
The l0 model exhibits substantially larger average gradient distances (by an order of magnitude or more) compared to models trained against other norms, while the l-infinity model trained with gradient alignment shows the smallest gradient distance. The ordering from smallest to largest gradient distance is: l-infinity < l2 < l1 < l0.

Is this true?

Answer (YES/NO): NO